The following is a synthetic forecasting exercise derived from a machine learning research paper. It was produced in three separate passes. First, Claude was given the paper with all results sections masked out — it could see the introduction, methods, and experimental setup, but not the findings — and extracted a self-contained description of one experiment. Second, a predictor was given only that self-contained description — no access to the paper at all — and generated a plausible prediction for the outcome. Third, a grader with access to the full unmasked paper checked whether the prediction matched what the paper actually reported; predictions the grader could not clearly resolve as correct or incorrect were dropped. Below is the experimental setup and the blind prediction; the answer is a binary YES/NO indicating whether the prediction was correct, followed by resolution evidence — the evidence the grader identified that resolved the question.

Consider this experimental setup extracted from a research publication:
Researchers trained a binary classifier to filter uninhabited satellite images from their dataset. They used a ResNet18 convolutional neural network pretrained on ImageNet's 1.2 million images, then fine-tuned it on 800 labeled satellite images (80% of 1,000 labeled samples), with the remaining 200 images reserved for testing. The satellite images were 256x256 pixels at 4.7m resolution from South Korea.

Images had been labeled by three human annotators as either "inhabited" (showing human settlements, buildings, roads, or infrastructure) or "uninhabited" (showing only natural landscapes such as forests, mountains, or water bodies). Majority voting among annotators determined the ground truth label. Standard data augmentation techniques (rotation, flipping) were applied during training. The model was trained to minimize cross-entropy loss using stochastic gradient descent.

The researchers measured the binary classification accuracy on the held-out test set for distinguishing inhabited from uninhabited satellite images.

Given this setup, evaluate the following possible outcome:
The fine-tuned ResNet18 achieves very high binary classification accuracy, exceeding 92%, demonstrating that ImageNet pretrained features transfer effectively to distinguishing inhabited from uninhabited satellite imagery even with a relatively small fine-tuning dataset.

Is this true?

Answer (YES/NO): YES